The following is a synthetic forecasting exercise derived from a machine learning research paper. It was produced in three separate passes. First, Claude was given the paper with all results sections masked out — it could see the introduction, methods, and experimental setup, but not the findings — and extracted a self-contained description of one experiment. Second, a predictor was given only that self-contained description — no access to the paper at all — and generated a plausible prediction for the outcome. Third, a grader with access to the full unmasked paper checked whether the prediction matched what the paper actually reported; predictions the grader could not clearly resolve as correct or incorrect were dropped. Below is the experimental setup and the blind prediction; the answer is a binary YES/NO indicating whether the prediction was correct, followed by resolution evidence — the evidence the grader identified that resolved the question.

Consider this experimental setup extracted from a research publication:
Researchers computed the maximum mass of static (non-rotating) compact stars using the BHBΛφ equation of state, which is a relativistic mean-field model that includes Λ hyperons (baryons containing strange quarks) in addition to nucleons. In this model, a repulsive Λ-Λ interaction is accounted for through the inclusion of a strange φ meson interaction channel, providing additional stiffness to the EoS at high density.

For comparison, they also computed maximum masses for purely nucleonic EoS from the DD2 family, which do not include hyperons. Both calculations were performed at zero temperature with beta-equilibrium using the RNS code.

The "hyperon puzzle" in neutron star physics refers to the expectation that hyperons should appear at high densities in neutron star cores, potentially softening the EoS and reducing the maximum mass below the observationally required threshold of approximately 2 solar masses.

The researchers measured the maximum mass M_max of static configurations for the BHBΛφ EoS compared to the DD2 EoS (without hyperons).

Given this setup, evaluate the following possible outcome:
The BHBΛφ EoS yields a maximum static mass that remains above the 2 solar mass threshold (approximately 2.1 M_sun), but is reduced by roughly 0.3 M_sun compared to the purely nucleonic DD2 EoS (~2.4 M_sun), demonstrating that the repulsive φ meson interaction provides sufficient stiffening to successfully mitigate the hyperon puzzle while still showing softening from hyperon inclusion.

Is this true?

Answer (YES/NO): YES